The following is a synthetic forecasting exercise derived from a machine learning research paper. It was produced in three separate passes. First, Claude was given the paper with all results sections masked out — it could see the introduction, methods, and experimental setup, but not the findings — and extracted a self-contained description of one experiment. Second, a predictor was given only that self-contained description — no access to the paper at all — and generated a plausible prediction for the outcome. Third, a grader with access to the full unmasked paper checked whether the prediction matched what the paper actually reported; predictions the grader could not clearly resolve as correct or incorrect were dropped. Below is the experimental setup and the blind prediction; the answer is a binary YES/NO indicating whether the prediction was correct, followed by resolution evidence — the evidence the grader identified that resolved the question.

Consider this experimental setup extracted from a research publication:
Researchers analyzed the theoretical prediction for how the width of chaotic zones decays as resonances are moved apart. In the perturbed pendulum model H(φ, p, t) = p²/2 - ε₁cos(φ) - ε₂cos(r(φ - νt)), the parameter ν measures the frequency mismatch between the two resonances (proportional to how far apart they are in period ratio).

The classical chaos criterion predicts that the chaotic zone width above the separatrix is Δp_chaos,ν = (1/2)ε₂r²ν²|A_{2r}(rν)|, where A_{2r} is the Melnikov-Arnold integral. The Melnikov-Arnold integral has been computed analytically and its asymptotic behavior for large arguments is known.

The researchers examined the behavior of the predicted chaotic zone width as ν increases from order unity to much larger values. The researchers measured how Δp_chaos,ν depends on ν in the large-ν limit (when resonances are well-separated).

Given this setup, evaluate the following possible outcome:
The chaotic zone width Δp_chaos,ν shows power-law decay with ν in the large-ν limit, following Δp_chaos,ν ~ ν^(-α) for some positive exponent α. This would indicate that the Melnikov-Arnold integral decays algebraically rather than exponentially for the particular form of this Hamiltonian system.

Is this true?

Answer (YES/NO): NO